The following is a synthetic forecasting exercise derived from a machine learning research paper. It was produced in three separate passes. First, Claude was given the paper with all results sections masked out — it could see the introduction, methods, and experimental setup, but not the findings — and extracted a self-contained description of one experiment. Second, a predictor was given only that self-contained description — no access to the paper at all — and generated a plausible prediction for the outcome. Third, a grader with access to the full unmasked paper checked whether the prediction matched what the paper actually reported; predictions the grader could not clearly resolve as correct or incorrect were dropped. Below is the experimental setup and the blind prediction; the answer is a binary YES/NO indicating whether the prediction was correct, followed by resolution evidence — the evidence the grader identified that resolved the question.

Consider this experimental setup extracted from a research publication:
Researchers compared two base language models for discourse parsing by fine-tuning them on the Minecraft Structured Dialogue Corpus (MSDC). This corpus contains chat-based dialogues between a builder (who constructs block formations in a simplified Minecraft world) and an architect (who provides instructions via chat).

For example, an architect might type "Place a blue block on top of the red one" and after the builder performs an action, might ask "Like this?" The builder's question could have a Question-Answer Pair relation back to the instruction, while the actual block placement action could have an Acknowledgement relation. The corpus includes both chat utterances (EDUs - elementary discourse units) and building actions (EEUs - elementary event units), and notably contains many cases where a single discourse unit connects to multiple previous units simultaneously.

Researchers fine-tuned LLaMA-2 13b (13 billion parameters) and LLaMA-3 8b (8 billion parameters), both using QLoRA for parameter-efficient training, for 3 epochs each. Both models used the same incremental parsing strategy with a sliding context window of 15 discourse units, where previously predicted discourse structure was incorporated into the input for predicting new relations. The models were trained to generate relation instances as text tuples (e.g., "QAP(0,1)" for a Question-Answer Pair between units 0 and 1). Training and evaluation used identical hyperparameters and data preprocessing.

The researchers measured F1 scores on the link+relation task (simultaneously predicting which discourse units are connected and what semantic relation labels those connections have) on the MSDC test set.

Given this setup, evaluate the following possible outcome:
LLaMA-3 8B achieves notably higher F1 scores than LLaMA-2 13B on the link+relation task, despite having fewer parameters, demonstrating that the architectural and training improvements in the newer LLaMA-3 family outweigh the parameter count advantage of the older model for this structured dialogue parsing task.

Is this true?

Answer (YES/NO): YES